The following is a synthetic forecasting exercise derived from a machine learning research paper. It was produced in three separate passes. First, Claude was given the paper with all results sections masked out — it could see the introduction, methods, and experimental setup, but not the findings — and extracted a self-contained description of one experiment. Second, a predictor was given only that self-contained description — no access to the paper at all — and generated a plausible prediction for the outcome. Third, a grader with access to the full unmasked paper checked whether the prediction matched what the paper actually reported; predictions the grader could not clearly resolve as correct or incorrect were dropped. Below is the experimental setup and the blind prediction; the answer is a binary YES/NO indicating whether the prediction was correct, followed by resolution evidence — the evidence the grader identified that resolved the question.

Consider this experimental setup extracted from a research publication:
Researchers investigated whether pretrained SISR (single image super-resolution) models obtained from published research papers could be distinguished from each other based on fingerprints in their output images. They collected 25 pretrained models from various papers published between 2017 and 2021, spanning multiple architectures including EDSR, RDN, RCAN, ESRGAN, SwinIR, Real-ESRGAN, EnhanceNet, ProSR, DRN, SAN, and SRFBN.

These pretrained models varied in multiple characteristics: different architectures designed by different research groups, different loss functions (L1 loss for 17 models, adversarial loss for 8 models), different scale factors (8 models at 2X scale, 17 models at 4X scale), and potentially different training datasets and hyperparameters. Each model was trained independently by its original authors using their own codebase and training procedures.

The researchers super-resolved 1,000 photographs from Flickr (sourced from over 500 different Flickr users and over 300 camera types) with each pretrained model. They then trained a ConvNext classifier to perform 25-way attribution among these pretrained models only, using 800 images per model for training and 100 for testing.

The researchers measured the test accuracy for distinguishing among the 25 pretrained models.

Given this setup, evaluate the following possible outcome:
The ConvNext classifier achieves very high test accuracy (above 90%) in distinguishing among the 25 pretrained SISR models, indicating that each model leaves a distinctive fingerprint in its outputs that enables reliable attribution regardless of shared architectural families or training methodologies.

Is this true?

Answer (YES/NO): NO